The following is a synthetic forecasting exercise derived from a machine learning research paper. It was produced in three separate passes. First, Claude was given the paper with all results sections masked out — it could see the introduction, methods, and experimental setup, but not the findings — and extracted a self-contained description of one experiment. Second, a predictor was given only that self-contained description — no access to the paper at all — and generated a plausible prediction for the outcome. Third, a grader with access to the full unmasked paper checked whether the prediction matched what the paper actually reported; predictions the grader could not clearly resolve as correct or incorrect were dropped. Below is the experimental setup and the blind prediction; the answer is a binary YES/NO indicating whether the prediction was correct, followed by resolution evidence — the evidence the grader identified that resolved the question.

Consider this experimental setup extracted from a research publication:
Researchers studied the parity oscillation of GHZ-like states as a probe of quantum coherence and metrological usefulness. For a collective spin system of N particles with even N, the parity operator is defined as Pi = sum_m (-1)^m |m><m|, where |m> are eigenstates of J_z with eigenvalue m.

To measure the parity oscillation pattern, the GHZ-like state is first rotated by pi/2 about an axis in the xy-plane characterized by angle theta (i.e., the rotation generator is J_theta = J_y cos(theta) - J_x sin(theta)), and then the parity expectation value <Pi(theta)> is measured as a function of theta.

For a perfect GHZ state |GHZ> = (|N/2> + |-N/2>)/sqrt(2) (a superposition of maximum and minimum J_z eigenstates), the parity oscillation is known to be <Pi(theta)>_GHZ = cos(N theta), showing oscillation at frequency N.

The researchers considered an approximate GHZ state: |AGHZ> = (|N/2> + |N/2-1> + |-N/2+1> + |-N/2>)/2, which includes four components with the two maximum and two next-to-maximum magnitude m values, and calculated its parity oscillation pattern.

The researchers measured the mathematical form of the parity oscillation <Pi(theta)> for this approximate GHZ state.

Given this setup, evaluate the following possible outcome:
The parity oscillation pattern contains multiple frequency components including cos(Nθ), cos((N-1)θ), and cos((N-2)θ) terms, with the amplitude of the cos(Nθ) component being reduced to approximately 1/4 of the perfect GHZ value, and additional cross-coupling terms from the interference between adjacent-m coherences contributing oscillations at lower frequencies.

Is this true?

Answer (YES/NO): NO